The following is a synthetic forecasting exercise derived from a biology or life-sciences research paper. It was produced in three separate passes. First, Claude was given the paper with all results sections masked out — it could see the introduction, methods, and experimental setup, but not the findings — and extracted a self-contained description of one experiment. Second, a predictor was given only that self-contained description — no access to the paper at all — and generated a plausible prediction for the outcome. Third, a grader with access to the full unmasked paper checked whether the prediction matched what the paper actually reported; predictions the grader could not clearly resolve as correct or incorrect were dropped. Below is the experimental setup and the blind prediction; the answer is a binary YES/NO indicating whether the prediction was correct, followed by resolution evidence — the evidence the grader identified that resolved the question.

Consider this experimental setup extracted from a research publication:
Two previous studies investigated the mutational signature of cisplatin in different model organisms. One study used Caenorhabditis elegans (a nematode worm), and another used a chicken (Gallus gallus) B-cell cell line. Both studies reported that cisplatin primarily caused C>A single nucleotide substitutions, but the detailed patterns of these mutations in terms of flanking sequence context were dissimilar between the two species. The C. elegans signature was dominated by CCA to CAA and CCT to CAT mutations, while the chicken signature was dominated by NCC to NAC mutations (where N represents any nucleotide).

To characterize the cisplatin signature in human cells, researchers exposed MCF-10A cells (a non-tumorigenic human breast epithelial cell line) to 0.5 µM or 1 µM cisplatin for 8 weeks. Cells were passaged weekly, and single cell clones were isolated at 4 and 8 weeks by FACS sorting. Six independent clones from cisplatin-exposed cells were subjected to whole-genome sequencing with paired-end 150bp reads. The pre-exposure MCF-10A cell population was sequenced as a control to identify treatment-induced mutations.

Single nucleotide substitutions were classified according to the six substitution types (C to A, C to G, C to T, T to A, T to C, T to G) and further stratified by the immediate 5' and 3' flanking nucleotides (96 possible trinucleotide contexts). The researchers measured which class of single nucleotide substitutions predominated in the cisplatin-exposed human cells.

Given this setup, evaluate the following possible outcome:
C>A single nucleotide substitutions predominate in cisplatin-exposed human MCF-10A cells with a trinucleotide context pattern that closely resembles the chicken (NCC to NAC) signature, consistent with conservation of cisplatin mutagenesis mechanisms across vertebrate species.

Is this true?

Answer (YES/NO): NO